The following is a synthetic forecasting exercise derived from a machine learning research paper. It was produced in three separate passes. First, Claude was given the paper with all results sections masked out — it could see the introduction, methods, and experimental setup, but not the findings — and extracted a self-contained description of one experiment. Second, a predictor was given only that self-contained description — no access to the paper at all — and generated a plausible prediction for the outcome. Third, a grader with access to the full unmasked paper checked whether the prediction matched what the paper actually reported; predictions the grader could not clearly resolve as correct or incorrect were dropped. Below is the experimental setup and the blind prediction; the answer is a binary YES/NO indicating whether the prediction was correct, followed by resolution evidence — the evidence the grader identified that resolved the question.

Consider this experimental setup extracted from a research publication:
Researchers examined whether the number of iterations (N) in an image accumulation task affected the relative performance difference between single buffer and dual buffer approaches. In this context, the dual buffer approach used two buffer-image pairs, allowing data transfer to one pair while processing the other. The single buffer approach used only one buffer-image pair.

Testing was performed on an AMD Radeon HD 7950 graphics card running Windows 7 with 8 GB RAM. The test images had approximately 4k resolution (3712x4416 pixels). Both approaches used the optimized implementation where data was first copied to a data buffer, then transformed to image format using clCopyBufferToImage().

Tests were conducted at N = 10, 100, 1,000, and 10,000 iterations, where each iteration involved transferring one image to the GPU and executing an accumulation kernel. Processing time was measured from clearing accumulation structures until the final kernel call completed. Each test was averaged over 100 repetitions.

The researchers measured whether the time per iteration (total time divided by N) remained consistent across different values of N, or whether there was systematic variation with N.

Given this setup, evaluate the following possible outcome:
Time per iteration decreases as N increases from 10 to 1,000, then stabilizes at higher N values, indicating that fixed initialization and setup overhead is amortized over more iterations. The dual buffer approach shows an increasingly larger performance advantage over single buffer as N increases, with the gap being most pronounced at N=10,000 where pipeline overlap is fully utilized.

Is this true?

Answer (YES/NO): NO